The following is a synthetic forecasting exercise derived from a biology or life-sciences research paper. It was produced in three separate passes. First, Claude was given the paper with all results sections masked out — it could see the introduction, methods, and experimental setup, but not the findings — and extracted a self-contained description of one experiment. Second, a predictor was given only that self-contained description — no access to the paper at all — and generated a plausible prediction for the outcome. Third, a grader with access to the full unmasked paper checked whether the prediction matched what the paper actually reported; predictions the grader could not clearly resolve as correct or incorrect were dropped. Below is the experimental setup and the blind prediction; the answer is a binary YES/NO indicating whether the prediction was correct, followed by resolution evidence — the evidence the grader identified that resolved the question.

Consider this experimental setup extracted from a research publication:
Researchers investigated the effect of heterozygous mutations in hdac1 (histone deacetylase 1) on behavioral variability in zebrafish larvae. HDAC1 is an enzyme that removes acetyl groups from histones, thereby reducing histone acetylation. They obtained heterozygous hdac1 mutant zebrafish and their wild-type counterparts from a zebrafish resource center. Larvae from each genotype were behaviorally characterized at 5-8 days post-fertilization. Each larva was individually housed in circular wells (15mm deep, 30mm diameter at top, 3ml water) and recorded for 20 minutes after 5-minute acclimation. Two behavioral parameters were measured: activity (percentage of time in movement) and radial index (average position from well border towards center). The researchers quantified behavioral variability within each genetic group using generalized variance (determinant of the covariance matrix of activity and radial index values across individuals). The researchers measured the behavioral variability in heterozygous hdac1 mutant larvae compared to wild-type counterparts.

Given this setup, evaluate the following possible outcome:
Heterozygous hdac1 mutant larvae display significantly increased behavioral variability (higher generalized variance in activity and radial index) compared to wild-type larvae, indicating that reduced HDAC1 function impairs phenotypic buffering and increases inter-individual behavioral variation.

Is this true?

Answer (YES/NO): NO